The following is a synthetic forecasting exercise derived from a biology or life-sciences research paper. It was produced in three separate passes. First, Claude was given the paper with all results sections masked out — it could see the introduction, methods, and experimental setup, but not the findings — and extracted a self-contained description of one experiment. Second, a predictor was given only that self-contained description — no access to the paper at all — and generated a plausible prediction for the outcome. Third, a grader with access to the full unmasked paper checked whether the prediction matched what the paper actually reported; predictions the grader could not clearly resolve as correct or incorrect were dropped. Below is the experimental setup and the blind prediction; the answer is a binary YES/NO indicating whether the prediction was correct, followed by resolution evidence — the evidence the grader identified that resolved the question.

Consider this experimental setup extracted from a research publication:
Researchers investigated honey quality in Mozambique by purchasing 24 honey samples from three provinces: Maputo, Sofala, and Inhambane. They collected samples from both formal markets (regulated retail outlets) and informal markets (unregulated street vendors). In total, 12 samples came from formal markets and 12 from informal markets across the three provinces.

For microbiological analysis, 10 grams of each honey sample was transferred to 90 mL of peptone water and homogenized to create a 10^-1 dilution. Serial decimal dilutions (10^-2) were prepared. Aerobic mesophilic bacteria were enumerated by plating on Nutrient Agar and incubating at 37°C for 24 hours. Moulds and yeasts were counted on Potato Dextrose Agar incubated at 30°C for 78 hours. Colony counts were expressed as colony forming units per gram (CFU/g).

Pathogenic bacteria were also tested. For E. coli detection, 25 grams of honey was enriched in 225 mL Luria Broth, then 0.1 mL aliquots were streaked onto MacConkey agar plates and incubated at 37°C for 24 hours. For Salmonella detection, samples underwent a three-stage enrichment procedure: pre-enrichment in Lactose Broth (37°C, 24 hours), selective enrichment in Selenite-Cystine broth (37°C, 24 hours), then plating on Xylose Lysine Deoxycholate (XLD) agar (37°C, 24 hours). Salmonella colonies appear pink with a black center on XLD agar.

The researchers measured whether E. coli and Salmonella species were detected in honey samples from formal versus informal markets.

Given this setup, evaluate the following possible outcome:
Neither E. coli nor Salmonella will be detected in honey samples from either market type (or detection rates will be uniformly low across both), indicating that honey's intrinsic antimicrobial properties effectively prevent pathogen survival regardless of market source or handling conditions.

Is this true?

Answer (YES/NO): YES